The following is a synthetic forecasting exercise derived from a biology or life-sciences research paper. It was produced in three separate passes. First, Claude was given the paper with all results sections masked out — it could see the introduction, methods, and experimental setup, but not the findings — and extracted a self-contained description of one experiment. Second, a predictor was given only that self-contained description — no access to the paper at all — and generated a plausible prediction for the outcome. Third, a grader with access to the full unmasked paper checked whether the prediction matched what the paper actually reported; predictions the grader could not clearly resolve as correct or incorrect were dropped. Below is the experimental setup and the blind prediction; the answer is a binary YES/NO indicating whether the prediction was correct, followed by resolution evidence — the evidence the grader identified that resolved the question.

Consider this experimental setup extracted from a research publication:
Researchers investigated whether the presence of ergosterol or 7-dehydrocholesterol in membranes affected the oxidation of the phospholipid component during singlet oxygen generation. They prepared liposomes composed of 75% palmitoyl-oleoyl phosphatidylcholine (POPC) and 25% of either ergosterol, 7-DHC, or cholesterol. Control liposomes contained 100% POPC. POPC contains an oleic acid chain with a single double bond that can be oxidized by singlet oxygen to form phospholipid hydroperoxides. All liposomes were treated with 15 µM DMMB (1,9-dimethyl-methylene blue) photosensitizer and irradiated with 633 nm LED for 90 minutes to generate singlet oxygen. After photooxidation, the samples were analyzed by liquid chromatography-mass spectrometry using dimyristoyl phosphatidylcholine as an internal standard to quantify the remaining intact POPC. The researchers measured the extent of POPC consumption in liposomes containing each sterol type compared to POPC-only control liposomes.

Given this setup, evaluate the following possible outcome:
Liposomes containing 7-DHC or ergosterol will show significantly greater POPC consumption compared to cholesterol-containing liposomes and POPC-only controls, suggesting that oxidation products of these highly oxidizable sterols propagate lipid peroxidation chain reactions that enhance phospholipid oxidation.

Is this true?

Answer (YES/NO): NO